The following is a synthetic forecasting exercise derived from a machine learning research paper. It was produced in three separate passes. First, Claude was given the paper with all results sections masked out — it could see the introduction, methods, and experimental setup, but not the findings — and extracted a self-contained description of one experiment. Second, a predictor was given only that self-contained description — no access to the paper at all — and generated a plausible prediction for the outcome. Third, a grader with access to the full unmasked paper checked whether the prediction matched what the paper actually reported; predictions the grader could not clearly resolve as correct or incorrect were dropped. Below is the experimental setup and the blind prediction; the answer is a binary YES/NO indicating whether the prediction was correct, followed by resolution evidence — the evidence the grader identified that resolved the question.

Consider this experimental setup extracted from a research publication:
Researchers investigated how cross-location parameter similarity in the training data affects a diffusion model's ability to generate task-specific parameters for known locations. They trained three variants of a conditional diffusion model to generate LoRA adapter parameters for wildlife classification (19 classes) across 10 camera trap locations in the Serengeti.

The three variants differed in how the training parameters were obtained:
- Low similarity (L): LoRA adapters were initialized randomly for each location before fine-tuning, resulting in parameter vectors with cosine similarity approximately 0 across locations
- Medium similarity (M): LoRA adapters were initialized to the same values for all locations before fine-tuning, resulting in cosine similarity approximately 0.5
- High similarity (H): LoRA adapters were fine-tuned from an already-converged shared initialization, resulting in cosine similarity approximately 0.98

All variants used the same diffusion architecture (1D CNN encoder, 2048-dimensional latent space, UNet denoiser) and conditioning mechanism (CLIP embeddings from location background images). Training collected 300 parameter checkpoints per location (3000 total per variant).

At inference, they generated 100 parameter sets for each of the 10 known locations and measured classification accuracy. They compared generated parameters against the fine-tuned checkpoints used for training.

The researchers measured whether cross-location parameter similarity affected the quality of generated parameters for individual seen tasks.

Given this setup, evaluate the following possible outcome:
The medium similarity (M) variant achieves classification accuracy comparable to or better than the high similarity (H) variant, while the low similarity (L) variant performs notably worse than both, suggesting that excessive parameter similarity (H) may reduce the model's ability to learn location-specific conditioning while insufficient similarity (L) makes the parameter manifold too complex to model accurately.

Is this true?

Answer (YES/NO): NO